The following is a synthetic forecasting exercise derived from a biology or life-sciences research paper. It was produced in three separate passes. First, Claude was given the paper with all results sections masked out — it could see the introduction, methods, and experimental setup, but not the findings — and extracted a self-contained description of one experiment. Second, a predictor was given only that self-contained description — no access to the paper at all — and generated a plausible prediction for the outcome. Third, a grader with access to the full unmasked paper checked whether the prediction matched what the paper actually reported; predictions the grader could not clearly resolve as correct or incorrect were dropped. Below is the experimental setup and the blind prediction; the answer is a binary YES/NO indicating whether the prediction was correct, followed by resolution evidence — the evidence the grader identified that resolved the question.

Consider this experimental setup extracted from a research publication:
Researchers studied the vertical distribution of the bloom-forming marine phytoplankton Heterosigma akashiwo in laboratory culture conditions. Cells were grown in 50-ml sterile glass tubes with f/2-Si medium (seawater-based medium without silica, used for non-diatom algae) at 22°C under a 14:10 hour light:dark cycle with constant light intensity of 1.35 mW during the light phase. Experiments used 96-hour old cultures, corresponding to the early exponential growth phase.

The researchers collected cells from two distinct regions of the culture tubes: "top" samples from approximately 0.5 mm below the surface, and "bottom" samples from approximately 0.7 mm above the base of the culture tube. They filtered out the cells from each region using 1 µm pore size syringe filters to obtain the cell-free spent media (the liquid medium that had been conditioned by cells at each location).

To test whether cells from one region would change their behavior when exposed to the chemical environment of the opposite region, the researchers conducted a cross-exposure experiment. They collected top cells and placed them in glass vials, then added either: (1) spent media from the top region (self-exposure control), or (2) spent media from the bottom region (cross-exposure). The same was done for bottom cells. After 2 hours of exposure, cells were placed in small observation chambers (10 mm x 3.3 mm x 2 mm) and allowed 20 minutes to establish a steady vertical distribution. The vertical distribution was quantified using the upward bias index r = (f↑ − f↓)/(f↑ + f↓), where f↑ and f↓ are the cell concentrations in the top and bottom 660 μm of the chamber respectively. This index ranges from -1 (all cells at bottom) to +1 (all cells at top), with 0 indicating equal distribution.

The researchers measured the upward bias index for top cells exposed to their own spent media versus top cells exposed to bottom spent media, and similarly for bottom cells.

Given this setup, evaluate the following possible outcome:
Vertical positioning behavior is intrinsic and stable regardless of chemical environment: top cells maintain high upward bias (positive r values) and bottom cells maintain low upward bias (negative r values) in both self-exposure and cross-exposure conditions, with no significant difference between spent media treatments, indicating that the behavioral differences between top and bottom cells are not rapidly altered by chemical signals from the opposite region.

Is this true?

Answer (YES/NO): NO